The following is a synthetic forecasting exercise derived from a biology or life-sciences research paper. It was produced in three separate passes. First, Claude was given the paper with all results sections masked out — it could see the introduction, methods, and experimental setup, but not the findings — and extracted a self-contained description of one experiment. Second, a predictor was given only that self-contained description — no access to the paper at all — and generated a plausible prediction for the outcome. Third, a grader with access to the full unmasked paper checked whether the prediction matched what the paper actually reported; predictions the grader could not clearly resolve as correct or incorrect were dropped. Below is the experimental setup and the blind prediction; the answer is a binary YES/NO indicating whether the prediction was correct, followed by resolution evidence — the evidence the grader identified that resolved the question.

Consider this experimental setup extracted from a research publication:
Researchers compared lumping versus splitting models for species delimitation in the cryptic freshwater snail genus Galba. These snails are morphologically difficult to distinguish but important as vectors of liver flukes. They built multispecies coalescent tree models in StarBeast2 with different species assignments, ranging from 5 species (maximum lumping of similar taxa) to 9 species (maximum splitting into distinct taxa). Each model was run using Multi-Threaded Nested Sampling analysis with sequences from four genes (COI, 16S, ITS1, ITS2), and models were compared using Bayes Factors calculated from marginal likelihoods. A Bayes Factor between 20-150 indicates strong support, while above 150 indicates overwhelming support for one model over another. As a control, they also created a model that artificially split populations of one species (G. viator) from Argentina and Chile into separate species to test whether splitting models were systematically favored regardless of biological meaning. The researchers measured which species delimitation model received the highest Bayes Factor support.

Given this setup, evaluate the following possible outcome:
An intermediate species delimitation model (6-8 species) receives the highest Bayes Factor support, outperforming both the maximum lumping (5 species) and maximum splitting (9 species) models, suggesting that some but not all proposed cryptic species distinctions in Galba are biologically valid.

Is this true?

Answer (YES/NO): NO